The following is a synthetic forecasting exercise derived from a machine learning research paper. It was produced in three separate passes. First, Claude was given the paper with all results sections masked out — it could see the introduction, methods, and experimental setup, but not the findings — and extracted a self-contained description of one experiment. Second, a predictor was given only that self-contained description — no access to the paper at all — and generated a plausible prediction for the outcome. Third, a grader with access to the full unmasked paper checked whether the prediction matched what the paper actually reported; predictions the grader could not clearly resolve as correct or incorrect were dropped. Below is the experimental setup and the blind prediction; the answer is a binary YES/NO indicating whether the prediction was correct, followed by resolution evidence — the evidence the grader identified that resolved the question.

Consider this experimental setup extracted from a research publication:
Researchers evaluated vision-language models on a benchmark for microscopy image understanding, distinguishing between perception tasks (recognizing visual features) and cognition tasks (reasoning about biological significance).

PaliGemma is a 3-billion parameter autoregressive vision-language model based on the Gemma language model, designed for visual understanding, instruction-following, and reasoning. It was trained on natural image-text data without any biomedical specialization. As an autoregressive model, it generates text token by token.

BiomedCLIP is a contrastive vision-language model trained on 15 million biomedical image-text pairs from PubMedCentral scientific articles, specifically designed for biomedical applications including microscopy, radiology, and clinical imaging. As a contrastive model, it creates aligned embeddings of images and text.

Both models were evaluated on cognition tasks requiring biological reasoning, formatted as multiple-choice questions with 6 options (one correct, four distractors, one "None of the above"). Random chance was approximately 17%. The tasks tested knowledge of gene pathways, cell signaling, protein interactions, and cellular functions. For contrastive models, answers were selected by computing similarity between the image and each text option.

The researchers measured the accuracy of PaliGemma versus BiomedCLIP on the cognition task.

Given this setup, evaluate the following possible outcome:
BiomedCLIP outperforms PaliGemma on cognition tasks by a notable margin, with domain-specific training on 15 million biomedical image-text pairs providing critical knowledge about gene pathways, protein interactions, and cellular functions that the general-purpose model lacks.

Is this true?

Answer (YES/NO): NO